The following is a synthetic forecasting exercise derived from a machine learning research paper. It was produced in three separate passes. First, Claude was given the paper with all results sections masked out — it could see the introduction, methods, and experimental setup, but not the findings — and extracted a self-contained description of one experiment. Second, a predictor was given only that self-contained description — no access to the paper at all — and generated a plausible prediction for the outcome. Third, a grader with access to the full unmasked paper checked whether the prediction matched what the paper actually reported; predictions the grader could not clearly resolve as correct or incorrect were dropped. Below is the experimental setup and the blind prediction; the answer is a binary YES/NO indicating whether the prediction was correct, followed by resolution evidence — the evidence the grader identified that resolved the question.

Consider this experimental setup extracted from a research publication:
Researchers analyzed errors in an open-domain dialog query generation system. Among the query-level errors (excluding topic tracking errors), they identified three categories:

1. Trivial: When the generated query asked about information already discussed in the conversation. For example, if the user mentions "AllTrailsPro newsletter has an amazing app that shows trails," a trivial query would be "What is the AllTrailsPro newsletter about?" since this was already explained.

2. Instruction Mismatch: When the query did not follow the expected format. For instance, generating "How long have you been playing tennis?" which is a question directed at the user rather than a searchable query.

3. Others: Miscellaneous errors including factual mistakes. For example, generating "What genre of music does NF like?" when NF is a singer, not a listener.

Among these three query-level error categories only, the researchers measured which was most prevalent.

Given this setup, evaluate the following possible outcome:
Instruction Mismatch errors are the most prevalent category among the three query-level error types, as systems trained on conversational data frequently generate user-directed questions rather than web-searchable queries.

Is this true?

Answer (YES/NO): NO